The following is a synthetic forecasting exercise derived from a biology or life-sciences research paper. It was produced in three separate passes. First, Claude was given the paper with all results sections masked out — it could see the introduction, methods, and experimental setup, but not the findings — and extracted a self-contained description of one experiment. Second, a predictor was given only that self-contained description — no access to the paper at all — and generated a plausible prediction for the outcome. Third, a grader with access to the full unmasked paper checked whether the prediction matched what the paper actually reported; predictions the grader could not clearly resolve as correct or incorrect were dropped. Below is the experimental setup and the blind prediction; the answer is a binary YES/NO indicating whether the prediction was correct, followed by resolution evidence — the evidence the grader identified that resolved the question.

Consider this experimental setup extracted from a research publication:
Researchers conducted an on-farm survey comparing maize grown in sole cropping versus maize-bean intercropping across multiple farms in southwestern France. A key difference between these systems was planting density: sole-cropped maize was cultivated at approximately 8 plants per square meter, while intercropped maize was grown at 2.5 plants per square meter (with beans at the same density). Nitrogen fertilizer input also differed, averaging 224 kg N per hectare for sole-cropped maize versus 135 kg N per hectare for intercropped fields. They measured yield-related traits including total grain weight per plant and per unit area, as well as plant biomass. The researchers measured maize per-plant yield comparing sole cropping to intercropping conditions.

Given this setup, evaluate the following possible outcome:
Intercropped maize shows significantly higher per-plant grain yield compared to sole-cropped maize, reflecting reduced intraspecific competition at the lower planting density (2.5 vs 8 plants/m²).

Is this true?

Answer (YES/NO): NO